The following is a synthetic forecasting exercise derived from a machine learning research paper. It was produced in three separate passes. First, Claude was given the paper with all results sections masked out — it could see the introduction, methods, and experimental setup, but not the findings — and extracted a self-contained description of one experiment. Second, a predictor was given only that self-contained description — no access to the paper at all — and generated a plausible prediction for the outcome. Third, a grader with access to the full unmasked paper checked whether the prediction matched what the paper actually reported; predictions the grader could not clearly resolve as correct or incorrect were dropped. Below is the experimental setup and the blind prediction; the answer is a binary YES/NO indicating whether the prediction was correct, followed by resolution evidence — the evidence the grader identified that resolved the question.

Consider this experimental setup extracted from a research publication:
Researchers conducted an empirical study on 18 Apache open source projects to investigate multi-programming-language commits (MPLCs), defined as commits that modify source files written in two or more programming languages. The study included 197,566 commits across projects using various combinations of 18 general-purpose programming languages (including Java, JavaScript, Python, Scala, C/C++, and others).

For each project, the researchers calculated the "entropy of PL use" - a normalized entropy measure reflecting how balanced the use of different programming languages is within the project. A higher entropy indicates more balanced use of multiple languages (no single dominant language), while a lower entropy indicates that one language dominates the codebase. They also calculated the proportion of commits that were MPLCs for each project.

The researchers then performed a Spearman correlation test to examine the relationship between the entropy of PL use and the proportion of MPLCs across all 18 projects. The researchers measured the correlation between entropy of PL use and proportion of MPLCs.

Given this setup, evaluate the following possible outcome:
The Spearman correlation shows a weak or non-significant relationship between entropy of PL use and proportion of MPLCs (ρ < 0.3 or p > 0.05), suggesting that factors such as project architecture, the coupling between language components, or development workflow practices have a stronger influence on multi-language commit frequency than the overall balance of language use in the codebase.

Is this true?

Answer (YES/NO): NO